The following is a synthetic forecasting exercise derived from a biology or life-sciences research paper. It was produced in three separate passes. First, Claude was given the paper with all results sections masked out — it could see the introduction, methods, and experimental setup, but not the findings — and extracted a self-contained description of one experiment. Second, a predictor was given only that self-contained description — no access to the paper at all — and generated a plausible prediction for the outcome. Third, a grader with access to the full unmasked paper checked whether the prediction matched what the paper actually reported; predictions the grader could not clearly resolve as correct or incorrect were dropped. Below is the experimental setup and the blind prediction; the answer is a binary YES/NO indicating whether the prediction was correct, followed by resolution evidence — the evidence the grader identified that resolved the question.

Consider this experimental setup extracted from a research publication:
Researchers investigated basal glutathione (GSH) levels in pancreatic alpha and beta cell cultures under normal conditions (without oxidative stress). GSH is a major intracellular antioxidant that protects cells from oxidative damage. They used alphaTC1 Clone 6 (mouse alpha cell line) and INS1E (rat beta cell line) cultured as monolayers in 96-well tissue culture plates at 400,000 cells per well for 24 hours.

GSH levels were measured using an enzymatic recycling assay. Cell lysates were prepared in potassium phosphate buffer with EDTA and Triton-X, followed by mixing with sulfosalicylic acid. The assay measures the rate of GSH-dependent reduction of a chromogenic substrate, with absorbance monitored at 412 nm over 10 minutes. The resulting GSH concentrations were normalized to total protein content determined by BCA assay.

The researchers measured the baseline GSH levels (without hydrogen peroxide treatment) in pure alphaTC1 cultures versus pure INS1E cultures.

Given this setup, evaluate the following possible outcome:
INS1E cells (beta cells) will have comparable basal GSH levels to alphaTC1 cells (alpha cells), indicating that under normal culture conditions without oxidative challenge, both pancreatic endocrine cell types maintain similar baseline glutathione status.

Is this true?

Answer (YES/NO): YES